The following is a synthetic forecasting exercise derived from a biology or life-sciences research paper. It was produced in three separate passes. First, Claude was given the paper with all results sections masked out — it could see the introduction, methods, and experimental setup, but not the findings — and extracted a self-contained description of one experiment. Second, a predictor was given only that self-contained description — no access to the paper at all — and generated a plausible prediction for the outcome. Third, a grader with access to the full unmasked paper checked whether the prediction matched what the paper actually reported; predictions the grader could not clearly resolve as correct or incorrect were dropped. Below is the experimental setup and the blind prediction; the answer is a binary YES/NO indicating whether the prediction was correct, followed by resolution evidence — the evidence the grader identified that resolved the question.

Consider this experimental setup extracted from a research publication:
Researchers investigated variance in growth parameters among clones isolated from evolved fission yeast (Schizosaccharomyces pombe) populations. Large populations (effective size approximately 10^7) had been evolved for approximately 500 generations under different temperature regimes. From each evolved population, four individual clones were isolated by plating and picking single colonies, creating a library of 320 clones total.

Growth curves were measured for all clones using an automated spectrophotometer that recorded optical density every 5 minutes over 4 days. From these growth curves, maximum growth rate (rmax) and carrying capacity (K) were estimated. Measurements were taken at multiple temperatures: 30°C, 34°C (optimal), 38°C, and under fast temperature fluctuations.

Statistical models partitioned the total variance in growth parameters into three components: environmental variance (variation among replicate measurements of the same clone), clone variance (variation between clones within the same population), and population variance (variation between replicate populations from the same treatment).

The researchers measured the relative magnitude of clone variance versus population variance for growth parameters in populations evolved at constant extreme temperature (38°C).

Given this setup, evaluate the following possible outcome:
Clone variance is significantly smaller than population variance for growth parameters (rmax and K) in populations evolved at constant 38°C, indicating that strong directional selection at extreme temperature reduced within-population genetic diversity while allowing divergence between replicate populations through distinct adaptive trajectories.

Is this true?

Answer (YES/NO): NO